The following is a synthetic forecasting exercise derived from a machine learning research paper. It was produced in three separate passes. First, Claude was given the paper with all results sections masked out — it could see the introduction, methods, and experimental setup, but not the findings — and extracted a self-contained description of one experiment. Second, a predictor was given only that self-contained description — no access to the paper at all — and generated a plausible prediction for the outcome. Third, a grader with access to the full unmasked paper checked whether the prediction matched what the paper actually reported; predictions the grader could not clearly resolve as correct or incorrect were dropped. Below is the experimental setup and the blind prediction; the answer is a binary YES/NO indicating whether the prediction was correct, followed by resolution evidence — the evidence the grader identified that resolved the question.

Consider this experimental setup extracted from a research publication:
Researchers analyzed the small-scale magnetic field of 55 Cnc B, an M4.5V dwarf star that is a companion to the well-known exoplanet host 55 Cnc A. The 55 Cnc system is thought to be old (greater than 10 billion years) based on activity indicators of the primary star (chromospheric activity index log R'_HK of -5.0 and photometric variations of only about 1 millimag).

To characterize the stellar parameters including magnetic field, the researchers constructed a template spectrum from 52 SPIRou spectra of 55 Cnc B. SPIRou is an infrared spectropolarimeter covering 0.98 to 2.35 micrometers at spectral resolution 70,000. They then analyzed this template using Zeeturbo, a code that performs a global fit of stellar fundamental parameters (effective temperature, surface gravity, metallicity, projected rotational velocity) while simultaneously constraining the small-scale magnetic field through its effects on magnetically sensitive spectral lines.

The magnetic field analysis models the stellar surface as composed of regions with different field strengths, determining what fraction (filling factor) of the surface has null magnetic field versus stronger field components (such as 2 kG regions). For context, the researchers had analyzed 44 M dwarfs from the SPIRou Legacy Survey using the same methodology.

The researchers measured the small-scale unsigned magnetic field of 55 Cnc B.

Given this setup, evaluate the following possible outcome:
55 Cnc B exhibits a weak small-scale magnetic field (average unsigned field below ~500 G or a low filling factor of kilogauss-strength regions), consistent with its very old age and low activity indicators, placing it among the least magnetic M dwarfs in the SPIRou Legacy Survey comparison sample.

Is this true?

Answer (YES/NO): YES